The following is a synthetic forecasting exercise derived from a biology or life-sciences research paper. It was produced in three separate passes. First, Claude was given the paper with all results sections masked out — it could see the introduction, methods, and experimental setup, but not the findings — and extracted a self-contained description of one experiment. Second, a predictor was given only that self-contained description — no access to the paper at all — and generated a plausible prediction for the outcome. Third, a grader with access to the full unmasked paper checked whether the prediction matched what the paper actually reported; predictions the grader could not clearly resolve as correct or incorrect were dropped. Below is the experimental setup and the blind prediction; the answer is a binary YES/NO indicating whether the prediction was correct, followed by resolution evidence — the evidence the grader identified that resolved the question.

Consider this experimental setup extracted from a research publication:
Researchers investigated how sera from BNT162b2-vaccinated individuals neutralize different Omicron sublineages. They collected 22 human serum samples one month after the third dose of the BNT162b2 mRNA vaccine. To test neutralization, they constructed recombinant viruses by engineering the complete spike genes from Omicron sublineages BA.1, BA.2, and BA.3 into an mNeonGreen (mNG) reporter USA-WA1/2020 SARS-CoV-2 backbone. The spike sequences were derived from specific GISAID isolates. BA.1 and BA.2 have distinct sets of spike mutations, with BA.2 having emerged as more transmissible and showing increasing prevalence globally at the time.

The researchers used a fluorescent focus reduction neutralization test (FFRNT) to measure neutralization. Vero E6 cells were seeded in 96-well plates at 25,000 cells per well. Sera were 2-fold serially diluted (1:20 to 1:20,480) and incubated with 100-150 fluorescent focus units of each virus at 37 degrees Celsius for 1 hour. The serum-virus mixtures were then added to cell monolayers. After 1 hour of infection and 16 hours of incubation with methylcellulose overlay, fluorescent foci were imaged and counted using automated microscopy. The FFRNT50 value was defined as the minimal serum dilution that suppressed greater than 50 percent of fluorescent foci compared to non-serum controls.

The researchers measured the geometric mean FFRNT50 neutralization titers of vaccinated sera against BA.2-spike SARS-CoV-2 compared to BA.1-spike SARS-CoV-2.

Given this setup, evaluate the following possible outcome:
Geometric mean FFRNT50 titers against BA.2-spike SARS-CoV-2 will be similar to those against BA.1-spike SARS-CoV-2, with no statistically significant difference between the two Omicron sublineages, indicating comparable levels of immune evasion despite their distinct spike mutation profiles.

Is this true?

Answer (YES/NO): YES